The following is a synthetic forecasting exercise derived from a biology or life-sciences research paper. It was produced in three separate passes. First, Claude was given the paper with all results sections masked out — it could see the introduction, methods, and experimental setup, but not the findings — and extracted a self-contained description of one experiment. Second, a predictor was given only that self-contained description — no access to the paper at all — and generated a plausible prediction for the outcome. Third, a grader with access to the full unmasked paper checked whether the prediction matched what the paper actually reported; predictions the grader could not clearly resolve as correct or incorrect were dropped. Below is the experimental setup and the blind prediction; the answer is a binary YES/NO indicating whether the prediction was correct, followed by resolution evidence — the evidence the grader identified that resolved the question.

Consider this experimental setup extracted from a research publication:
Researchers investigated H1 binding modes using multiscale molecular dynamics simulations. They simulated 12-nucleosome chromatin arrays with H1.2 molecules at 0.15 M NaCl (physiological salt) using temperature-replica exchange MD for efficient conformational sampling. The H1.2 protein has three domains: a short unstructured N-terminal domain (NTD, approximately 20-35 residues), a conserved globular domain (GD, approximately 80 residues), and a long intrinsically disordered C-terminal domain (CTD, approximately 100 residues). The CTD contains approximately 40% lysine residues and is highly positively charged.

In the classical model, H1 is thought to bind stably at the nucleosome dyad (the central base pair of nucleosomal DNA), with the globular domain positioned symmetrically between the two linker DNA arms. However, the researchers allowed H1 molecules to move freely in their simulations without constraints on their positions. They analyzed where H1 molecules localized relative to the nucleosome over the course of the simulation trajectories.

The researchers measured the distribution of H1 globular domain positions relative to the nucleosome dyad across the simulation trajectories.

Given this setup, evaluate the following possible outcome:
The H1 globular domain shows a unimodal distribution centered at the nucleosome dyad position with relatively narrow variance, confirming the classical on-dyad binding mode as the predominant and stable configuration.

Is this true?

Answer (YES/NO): NO